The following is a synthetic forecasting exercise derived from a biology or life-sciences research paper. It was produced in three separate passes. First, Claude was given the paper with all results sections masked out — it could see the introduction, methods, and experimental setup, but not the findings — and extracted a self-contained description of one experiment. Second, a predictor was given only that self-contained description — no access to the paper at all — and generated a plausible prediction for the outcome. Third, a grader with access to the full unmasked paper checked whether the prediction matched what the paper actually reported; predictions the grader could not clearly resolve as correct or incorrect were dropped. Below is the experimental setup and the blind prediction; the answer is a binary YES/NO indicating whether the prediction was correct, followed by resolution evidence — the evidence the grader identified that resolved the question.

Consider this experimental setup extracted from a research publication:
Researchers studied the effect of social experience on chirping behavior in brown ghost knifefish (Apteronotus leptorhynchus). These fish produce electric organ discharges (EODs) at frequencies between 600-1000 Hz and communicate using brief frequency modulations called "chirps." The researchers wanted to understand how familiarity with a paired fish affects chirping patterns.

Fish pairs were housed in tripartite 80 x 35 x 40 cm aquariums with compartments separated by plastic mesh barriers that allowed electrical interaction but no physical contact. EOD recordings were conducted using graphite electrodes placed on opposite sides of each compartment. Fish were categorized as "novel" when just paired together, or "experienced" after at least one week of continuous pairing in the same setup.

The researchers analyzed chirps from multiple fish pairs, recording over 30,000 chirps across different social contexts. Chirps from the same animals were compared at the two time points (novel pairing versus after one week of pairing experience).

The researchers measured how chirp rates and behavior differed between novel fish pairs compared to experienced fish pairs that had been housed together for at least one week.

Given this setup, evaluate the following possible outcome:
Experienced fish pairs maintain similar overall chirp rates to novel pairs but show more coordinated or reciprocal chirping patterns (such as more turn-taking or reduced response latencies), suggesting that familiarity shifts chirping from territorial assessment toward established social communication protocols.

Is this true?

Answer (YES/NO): NO